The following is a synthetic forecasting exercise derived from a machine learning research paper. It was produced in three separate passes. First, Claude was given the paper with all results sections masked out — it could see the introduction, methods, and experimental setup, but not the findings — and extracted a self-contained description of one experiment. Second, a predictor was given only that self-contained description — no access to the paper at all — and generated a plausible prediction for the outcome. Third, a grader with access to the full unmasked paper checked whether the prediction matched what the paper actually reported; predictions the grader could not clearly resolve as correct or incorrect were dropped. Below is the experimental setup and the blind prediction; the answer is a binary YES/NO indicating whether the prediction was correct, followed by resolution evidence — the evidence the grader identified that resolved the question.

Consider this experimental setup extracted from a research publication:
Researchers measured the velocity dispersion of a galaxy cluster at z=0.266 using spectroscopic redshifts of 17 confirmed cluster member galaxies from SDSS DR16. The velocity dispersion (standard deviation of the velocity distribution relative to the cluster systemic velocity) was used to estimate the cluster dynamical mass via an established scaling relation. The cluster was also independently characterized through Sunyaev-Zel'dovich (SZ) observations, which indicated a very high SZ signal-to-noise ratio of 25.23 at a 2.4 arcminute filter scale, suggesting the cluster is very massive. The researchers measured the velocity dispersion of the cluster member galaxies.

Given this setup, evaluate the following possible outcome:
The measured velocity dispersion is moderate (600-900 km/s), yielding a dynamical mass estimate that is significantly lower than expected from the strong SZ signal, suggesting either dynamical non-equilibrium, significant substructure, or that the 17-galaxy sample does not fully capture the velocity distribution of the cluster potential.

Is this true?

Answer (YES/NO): YES